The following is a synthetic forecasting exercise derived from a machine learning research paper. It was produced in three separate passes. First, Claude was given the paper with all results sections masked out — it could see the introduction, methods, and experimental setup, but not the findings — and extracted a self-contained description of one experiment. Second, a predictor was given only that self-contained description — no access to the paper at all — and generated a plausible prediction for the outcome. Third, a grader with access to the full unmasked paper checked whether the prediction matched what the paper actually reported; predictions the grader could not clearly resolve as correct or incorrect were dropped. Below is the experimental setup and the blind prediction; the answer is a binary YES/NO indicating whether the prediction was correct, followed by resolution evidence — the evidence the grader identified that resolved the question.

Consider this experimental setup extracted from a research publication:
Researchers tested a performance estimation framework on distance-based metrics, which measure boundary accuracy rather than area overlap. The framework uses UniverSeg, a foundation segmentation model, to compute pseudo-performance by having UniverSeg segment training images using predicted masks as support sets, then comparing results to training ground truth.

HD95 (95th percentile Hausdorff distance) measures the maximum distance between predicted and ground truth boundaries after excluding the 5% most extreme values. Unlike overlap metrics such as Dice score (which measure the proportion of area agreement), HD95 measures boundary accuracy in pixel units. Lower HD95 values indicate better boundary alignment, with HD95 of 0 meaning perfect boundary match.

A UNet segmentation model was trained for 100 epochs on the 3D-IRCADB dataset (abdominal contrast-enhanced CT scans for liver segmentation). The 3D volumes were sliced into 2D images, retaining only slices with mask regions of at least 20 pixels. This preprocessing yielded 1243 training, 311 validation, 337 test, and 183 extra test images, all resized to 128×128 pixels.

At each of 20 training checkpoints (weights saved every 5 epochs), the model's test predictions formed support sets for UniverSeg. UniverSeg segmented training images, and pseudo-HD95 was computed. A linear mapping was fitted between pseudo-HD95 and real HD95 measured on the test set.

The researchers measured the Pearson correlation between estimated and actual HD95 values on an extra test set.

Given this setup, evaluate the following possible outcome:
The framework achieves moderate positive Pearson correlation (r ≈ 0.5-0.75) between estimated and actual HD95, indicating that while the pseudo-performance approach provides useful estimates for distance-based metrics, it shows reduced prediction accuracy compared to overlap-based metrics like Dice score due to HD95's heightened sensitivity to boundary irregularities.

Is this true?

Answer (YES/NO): NO